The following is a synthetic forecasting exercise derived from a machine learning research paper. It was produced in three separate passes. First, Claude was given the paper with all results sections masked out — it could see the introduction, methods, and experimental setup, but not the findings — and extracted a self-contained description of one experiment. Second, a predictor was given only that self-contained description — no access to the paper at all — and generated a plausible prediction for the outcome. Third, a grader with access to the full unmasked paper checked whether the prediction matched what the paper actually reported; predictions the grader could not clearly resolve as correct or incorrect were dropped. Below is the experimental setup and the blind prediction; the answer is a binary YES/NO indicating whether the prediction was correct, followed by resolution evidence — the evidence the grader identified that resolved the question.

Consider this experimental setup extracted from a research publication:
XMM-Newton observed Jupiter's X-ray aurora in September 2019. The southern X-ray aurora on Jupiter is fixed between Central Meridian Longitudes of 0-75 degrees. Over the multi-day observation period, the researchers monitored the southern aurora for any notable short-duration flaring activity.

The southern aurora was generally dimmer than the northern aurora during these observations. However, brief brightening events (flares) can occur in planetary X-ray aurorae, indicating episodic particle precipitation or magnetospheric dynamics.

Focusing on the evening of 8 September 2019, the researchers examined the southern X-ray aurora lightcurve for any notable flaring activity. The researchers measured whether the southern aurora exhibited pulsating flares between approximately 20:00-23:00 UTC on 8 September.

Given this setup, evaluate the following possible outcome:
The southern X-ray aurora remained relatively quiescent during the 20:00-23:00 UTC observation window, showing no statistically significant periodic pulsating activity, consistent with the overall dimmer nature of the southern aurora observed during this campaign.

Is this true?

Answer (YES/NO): NO